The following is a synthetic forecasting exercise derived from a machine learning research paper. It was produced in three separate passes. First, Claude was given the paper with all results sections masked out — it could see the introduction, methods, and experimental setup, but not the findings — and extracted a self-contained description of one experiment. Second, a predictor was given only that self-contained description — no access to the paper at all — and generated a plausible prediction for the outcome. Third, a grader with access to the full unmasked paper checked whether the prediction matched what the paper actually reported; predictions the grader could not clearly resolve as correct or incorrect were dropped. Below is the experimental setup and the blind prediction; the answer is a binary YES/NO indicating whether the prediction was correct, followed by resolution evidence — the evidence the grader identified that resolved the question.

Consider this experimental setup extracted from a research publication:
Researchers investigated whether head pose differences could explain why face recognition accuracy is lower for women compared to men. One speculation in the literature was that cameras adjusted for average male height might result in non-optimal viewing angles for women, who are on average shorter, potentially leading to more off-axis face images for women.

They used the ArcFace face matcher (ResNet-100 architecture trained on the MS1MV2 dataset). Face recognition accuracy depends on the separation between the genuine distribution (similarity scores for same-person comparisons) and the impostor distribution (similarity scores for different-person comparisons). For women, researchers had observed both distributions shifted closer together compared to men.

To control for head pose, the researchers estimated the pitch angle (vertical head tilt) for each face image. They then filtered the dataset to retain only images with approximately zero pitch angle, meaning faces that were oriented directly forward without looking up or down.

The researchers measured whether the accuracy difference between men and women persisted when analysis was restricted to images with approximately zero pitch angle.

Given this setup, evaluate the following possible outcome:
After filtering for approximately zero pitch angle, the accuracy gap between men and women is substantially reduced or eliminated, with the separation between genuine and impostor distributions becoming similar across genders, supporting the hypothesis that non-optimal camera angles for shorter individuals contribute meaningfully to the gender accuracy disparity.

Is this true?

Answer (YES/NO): NO